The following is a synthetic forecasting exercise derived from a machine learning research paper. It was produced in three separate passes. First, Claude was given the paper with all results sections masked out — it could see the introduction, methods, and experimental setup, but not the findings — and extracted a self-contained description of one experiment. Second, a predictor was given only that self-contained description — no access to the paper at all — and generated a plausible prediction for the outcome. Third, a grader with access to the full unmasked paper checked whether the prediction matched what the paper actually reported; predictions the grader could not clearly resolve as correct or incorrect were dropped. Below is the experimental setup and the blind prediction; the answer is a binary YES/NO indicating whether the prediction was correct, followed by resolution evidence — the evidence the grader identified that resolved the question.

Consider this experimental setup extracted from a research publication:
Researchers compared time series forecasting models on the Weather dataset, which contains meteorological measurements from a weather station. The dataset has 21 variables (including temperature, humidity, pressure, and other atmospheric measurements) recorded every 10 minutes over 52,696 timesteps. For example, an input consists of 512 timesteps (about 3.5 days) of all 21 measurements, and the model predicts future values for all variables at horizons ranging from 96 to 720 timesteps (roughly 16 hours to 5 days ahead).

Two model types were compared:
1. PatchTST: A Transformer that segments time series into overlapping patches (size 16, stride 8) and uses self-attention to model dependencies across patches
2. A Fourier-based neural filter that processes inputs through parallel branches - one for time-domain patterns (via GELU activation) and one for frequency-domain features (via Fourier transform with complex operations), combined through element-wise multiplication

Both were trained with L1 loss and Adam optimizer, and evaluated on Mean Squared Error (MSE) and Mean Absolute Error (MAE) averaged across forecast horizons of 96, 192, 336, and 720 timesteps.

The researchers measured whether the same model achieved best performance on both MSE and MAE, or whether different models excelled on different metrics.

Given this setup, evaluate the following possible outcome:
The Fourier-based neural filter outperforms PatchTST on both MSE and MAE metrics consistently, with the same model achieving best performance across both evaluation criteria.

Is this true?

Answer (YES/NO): NO